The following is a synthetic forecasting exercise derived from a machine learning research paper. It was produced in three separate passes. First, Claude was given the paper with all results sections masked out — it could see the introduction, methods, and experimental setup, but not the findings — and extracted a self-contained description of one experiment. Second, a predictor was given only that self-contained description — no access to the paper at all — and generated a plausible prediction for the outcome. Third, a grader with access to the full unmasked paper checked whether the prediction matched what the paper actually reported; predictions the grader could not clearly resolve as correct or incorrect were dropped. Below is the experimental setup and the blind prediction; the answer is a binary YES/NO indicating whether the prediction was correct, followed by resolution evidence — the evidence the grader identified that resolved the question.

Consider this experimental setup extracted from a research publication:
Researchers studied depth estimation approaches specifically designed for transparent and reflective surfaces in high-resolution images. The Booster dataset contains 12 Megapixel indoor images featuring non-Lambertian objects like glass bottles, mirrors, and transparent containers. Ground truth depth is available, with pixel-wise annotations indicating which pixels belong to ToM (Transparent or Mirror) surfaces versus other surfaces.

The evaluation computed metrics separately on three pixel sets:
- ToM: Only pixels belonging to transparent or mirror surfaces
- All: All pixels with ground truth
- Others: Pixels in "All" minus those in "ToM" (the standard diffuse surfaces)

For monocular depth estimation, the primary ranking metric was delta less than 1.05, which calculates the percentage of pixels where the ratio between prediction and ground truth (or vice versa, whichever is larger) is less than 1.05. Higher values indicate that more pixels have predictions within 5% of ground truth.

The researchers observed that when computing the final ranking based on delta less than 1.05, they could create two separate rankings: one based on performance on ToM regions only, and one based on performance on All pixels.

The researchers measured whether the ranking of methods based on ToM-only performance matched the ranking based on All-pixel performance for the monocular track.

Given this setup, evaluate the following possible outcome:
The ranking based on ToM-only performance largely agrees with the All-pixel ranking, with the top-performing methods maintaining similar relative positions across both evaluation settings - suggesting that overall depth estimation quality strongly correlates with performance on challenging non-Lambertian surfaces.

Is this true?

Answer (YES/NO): YES